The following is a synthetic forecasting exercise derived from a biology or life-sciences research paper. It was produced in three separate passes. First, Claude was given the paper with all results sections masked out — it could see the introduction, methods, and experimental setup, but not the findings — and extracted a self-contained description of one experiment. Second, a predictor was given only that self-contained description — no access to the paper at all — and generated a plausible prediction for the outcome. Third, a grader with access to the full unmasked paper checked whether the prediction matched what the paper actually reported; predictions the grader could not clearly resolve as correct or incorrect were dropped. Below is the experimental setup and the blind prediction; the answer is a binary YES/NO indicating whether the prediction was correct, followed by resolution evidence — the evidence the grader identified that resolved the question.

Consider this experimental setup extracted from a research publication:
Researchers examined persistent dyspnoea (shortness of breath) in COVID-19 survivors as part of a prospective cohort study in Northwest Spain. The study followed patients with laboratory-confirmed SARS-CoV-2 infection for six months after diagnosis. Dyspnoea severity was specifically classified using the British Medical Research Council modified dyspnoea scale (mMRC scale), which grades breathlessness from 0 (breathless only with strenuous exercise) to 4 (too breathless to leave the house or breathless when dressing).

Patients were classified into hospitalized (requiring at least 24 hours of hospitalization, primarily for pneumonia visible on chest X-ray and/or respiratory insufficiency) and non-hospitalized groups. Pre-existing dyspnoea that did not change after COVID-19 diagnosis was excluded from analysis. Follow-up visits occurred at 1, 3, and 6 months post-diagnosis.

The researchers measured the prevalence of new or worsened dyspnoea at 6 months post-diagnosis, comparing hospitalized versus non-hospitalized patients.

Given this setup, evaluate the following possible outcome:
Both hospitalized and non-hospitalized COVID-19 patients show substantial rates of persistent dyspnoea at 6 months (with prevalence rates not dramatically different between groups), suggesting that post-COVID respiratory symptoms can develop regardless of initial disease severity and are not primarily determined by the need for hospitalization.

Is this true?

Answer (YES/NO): NO